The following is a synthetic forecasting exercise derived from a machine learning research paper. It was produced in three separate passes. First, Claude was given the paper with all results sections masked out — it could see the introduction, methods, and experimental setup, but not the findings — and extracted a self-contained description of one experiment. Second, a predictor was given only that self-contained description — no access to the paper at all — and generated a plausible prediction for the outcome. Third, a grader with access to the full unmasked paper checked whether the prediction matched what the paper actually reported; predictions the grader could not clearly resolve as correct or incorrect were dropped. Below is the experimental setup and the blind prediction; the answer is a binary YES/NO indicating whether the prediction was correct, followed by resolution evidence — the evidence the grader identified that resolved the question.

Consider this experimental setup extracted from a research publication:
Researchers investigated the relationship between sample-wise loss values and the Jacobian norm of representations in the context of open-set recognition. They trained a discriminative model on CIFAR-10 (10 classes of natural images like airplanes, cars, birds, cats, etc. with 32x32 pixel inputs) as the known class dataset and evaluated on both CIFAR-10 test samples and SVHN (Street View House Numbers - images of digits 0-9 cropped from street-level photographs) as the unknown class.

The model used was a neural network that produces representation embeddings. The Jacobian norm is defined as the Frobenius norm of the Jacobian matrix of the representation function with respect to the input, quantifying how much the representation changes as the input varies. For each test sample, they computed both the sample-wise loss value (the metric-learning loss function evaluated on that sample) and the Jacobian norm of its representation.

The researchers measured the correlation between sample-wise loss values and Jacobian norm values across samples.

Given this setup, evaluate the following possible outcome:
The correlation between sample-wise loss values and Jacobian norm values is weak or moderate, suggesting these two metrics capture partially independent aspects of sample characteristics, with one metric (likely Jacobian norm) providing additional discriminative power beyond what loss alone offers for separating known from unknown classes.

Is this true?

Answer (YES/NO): NO